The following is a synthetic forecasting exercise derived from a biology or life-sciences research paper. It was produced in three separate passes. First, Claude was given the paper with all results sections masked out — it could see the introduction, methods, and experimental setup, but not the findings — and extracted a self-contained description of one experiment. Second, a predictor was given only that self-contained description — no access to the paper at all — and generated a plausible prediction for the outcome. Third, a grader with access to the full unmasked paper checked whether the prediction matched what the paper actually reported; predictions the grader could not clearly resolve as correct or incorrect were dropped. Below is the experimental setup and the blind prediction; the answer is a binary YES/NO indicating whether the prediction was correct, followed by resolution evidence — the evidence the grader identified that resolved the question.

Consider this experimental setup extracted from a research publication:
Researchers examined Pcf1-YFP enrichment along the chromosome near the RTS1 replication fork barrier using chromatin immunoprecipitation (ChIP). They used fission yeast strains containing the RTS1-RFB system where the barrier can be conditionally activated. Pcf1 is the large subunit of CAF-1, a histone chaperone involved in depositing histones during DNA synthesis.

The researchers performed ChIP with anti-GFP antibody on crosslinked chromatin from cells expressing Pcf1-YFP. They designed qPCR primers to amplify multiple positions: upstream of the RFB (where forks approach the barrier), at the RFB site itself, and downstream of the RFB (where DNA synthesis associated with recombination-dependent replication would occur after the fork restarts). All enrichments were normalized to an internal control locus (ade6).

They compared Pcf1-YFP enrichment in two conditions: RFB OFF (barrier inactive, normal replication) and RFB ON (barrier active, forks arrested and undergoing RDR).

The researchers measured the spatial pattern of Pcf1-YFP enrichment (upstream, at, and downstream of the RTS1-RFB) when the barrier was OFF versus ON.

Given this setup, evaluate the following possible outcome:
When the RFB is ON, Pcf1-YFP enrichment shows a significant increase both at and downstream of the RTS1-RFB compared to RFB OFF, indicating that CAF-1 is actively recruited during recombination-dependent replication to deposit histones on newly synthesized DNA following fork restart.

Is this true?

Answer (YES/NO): YES